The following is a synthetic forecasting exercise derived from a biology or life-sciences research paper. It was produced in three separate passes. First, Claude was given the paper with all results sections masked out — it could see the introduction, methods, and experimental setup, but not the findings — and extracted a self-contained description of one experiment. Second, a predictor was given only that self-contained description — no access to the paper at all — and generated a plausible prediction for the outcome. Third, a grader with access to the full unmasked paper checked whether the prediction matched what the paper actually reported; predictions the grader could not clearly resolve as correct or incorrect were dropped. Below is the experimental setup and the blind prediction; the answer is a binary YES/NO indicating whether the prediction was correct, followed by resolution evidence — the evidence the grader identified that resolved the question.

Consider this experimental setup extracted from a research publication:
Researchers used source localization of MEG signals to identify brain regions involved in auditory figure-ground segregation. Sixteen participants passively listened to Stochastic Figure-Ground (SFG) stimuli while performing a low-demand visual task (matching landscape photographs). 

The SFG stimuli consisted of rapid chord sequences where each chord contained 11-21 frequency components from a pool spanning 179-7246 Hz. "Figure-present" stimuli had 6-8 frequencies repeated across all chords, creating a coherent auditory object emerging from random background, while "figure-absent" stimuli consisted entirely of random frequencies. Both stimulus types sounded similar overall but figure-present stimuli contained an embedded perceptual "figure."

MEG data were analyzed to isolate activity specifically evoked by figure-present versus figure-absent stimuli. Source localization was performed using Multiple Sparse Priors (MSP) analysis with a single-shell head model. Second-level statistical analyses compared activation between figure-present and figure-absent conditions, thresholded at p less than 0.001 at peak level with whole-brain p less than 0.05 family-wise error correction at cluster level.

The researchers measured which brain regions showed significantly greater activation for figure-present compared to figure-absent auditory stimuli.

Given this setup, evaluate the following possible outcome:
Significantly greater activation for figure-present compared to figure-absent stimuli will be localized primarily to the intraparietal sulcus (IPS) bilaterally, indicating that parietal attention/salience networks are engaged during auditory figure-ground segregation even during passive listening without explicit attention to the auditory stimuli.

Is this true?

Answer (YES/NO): NO